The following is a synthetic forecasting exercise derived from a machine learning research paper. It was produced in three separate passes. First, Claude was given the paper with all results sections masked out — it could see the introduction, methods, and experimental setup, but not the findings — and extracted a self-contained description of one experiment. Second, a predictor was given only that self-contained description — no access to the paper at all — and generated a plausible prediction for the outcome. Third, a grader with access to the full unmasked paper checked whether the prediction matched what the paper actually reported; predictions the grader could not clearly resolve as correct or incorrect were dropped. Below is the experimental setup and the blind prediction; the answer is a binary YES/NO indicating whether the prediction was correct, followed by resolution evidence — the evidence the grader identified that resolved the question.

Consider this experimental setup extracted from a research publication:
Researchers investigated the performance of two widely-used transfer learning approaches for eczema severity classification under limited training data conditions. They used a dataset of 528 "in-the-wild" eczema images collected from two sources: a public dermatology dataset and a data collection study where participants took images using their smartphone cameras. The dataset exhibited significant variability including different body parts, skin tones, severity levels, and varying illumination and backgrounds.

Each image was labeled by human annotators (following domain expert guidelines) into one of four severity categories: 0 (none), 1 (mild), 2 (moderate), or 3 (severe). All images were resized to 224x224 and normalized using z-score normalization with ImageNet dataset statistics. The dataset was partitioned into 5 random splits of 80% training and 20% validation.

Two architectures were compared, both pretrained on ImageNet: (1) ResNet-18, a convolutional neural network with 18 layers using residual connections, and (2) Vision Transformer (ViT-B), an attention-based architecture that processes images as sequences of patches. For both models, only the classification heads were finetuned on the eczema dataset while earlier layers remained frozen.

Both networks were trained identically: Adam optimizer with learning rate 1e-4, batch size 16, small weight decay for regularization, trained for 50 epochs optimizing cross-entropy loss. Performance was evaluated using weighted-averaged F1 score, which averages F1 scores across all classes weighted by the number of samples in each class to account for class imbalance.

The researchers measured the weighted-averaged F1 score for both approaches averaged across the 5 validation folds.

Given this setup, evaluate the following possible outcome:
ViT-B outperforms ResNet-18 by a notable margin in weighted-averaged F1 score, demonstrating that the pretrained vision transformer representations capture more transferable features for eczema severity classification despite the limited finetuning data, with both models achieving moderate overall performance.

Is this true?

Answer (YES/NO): NO